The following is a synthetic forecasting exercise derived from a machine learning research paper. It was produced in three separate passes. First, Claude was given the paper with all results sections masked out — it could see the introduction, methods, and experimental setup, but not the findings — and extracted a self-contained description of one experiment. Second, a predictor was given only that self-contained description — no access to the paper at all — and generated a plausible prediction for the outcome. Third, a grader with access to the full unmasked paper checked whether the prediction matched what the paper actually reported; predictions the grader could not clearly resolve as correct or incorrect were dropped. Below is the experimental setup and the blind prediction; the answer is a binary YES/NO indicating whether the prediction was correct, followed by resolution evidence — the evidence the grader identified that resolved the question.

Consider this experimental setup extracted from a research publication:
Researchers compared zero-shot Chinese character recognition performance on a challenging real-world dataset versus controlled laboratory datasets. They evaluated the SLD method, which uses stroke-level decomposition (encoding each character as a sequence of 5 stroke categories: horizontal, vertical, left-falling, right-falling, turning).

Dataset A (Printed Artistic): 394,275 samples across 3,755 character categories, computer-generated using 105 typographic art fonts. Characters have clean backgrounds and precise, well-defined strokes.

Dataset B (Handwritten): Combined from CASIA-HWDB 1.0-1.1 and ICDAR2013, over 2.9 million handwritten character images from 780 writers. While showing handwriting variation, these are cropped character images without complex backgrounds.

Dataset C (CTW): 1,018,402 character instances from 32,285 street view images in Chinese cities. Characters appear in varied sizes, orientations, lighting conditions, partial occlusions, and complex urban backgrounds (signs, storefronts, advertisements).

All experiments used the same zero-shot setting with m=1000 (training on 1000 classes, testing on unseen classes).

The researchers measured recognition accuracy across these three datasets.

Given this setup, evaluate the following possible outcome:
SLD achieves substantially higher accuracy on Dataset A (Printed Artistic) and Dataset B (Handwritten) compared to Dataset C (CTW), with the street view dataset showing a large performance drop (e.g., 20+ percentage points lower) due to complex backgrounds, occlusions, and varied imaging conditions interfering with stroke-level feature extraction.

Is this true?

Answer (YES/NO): YES